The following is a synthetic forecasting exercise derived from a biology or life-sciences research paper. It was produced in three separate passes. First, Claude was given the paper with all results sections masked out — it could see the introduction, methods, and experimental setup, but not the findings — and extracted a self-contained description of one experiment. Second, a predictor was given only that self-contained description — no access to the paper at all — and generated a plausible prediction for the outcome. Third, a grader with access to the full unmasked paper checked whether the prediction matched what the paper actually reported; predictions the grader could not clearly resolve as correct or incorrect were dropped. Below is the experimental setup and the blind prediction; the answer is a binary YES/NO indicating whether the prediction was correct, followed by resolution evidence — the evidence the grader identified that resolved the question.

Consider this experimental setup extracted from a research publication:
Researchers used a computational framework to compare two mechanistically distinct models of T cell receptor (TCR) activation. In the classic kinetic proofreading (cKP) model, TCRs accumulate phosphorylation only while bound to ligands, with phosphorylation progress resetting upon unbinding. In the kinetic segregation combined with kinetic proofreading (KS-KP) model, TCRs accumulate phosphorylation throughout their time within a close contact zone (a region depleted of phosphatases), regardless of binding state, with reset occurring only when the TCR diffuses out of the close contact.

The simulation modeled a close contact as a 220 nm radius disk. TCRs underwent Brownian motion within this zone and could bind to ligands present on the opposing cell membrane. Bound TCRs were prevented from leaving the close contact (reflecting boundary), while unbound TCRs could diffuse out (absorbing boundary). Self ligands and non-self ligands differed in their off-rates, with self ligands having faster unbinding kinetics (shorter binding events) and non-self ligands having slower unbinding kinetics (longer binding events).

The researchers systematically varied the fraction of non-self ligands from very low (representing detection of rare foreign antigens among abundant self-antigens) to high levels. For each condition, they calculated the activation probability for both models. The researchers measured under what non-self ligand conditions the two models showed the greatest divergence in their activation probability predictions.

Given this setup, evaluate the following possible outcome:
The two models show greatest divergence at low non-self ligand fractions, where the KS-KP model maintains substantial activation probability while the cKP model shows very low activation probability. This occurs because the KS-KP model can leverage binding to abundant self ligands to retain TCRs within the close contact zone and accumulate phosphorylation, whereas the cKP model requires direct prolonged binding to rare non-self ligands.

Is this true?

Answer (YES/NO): YES